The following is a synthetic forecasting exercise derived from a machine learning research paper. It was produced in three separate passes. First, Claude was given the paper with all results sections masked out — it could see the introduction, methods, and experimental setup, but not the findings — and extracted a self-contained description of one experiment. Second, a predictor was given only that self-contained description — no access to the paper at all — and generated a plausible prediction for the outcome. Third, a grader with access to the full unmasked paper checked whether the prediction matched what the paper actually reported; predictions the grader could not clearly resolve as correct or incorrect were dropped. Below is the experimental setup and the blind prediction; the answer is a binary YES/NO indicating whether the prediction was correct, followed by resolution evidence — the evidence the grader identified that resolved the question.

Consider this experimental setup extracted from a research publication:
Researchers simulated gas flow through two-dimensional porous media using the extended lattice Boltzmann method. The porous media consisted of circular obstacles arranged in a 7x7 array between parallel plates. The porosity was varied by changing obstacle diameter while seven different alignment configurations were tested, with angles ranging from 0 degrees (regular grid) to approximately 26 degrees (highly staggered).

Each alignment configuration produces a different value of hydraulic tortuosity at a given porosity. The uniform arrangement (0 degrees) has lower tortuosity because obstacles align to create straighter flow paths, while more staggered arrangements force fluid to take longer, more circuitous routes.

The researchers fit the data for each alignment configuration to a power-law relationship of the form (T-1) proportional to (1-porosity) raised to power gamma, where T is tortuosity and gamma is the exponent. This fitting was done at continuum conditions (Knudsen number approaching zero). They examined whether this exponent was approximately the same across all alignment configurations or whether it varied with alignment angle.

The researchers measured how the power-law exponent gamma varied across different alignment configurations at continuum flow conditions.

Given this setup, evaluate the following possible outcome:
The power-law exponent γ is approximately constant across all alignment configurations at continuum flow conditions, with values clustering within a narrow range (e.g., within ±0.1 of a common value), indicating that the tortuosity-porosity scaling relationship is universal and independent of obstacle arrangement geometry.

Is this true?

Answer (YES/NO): NO